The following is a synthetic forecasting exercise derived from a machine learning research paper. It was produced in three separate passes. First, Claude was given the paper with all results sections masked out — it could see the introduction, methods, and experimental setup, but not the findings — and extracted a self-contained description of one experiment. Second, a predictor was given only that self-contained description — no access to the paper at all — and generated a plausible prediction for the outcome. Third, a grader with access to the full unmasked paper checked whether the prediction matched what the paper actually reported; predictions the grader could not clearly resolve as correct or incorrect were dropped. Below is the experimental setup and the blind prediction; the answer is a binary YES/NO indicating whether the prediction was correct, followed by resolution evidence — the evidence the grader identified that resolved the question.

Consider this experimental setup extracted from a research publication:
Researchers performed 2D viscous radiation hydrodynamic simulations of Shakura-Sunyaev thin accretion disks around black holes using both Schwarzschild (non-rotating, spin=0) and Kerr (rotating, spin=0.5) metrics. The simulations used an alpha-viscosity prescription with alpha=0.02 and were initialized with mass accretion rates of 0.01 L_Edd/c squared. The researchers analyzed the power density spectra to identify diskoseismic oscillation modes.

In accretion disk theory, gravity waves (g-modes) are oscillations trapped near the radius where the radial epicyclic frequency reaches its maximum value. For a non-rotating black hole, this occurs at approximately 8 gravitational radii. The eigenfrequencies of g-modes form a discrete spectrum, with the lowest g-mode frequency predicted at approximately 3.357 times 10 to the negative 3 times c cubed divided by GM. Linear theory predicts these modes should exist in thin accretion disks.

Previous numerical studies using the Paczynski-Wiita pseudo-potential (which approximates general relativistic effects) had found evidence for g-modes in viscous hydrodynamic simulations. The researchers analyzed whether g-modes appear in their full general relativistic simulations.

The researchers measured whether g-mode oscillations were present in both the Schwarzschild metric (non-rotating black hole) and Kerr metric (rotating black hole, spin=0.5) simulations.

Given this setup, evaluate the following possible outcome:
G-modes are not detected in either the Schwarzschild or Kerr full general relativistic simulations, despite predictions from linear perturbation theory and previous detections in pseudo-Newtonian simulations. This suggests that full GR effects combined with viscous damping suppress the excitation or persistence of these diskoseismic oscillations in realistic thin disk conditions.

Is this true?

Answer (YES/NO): NO